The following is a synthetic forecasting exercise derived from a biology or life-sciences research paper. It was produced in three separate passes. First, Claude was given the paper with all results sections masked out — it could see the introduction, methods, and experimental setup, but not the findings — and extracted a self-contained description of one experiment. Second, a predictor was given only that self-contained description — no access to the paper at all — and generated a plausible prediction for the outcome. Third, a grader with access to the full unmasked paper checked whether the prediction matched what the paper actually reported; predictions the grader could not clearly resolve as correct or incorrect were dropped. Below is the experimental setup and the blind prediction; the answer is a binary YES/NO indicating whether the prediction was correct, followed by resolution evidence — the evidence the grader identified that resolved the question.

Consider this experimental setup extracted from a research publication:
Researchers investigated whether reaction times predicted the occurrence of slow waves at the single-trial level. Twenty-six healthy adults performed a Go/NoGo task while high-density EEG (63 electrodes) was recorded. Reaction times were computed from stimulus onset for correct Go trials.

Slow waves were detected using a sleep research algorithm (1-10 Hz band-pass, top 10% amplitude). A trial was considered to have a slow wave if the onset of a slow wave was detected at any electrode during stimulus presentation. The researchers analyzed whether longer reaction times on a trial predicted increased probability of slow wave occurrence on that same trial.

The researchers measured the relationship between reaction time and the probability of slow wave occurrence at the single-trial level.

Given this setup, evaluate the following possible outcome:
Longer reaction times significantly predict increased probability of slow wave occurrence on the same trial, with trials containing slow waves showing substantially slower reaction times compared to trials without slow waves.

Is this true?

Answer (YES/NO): NO